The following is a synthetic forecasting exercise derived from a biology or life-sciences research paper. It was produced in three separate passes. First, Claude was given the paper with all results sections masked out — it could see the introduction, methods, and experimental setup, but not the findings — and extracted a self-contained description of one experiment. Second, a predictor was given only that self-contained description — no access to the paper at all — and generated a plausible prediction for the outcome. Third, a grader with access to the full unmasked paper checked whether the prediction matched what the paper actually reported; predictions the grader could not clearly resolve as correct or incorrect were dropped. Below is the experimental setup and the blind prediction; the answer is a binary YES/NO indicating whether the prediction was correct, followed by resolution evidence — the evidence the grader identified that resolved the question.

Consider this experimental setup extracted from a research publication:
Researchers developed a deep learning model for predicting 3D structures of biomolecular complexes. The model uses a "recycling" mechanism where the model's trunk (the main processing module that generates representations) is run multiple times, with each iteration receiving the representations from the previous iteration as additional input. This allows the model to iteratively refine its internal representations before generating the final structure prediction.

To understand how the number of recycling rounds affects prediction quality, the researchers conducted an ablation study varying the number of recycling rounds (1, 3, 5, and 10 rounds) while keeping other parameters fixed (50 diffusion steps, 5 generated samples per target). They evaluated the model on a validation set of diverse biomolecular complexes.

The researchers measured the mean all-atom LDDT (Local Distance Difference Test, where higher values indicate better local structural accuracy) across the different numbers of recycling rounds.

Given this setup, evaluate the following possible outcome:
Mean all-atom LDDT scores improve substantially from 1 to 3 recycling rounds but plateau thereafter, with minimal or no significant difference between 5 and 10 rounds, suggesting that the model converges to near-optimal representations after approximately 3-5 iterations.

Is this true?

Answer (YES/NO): NO